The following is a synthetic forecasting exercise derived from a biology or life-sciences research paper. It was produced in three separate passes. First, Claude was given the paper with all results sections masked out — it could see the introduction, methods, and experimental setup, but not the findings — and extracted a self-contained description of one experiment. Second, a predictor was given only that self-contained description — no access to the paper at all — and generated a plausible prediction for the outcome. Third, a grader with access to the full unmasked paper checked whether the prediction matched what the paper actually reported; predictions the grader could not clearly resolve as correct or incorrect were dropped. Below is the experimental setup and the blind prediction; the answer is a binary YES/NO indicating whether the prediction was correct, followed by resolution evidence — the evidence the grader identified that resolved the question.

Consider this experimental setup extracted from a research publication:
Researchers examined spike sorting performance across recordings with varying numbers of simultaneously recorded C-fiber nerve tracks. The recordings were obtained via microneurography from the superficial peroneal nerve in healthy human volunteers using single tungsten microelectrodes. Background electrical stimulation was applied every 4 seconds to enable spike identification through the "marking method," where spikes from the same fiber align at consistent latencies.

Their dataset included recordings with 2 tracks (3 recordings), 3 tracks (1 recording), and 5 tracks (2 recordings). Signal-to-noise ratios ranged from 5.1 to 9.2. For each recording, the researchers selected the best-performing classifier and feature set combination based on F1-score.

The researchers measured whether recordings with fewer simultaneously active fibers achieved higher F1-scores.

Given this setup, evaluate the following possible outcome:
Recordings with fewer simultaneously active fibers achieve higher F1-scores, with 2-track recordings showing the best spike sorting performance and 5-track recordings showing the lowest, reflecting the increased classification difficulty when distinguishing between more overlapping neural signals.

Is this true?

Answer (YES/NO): NO